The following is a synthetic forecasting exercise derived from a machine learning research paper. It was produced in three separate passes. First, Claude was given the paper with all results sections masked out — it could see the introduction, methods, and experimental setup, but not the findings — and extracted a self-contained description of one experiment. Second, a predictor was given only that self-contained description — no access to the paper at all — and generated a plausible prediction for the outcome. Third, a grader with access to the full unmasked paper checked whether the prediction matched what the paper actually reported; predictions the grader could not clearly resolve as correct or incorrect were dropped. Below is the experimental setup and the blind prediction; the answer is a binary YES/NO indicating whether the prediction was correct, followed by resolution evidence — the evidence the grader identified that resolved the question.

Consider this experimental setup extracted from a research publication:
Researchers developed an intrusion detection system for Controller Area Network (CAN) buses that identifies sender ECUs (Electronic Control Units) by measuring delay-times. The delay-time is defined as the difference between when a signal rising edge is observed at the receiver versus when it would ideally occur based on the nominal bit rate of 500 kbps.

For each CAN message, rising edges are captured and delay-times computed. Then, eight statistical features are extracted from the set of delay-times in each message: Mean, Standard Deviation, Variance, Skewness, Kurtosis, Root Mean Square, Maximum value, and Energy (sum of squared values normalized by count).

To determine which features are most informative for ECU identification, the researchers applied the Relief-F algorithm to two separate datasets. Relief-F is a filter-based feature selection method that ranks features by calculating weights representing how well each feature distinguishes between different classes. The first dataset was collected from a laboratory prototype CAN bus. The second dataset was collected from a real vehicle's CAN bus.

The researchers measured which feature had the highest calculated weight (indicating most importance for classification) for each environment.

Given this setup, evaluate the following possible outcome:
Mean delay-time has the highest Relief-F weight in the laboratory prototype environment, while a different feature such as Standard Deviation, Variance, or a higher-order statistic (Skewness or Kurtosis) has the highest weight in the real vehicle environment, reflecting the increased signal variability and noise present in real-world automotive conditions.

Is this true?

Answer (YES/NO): NO